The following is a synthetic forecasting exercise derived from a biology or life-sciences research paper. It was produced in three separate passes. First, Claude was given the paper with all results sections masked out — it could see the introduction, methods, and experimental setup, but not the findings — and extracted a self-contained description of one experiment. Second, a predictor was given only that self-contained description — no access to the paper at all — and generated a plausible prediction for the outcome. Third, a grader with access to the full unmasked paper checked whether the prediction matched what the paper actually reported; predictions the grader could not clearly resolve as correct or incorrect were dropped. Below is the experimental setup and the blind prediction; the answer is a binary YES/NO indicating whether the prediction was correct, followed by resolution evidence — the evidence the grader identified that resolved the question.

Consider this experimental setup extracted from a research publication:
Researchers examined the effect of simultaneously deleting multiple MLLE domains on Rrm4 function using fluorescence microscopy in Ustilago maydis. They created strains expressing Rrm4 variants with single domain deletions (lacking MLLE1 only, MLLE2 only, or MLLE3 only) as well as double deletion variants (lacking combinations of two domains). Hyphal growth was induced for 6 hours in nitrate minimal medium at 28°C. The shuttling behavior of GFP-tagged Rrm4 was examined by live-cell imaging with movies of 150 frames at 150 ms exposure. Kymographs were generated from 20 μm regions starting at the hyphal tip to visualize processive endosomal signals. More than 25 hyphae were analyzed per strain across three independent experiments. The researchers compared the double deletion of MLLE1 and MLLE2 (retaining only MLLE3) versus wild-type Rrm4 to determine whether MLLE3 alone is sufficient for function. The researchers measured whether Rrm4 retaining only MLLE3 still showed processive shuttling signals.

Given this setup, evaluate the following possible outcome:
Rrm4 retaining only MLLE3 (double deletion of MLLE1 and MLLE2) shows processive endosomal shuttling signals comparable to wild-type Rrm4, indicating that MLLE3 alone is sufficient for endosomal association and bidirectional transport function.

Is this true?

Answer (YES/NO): YES